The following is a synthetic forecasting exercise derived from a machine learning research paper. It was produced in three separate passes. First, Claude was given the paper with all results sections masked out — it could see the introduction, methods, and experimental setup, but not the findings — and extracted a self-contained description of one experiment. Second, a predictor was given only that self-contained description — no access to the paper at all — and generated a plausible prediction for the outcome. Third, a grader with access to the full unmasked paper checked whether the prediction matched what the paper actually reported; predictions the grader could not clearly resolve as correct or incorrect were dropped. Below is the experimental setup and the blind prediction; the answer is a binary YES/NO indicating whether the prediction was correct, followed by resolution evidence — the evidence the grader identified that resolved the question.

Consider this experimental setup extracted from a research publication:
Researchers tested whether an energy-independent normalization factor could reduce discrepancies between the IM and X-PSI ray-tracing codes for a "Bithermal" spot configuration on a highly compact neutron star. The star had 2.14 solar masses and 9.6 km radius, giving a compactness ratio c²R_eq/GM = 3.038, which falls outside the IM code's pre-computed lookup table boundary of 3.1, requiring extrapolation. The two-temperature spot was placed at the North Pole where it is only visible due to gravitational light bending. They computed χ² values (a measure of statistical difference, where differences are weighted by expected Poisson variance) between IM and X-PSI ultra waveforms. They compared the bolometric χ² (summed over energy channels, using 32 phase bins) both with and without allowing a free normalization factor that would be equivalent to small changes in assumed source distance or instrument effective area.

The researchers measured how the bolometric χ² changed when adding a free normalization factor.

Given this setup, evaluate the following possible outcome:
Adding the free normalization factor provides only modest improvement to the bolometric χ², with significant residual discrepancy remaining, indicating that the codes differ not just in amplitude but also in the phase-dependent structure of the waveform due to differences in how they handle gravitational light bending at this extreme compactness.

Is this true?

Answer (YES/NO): NO